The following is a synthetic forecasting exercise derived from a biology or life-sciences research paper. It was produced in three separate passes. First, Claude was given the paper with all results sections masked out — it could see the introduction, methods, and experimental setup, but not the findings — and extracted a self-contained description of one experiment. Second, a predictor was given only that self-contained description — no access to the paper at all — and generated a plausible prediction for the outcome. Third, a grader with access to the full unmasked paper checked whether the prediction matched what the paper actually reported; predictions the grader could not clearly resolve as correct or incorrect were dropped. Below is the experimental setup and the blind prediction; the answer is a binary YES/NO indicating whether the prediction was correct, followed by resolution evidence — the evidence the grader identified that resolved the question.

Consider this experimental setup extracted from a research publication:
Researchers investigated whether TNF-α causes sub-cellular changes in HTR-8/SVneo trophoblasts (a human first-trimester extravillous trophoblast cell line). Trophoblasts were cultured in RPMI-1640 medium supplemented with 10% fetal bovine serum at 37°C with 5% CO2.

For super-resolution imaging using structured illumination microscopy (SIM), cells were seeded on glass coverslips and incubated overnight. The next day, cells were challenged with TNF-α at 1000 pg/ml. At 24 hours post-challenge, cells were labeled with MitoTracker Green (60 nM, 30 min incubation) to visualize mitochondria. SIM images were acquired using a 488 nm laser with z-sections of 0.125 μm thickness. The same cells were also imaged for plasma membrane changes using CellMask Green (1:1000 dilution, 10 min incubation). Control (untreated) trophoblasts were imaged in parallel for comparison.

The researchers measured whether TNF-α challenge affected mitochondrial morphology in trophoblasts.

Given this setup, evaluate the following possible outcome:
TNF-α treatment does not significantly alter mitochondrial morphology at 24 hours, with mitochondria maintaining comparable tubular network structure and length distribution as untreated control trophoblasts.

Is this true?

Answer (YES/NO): NO